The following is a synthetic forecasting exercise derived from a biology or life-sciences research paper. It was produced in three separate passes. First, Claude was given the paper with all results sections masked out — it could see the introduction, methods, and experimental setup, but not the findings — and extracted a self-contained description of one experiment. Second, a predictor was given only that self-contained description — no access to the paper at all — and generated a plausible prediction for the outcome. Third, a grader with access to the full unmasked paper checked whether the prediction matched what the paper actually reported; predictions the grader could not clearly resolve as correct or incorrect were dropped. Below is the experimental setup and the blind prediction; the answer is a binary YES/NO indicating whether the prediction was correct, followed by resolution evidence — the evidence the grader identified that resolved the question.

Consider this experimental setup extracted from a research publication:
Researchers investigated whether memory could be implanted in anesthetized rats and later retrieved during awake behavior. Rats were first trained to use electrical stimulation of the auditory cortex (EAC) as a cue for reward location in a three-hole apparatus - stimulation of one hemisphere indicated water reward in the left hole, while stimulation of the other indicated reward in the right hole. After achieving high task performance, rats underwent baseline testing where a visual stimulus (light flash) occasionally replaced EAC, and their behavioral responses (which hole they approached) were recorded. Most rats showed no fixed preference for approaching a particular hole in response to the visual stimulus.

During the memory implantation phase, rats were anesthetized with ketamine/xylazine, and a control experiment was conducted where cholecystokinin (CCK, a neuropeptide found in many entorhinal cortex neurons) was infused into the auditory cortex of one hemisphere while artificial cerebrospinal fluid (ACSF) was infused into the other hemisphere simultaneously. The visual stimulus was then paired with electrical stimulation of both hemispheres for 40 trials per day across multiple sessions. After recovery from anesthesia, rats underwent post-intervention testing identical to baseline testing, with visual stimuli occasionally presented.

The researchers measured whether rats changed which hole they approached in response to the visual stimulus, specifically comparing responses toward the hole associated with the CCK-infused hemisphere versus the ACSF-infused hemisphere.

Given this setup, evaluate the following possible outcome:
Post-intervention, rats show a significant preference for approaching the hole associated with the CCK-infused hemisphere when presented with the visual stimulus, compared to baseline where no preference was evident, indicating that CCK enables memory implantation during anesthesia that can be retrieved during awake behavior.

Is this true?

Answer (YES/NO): YES